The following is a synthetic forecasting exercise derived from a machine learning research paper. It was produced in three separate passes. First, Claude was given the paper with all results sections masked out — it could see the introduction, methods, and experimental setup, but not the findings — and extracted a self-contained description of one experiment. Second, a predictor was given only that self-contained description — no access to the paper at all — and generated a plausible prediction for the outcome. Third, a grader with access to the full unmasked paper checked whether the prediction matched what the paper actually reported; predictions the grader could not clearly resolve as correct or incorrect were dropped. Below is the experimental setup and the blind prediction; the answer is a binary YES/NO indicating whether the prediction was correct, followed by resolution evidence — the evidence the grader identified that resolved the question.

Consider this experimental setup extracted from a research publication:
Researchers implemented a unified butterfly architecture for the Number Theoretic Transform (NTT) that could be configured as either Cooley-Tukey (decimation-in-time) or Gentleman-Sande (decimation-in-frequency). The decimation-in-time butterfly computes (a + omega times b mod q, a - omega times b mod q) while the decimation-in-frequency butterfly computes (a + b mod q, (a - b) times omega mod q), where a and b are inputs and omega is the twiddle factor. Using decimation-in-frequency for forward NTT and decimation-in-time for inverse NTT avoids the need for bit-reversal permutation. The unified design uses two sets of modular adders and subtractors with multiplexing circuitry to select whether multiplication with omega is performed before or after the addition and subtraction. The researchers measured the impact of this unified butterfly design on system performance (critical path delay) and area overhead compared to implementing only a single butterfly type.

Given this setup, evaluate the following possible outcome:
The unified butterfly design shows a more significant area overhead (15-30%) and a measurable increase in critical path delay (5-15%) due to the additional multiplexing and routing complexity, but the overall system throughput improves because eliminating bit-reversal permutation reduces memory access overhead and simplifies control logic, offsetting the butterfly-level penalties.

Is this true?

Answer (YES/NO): NO